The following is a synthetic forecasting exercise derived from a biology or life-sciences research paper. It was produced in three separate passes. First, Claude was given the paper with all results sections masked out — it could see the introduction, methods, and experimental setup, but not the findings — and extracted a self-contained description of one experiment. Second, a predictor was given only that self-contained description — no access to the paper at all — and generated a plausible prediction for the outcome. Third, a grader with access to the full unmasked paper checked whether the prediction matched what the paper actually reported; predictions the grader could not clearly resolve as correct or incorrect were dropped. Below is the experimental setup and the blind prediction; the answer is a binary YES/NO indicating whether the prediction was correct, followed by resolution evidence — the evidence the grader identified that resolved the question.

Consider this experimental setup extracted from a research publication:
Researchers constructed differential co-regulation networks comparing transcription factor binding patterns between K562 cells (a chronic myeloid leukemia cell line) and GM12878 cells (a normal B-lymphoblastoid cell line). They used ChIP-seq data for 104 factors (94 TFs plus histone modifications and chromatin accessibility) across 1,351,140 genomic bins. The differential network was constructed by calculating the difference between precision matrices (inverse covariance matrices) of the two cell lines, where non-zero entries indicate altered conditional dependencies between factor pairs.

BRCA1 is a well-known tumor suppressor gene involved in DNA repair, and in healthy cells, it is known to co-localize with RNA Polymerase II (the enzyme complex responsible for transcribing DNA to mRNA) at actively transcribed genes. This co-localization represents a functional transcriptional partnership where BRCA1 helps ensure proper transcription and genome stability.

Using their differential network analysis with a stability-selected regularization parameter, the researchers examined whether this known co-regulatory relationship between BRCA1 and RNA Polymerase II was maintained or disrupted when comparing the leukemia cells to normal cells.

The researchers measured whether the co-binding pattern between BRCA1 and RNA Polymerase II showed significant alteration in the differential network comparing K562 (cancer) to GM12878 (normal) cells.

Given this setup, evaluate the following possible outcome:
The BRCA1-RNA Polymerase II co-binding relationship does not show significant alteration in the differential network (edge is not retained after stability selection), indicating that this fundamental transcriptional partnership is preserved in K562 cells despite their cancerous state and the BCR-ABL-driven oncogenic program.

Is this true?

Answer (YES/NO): NO